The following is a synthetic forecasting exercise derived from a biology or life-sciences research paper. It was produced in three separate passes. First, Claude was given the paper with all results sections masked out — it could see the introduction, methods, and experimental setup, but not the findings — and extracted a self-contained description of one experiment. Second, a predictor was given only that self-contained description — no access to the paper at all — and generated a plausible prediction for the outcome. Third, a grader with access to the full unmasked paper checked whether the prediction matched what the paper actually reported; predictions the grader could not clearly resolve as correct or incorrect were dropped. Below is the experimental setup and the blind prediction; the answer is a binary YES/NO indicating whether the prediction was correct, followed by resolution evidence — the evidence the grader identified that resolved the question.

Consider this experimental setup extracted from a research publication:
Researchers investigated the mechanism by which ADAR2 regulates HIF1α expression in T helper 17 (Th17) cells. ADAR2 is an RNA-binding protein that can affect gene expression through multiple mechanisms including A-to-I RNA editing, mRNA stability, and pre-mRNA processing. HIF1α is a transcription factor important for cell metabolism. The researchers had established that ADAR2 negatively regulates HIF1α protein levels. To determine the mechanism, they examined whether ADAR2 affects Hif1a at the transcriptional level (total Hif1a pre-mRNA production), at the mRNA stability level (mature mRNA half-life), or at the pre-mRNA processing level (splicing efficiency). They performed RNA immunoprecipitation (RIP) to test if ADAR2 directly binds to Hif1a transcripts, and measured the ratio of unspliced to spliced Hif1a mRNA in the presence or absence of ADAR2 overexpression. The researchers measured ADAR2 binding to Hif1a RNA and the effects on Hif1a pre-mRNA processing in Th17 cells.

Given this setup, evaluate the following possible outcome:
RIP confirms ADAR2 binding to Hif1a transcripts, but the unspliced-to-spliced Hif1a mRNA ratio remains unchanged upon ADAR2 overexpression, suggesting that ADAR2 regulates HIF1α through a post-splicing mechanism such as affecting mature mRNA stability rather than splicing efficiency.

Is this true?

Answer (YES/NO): NO